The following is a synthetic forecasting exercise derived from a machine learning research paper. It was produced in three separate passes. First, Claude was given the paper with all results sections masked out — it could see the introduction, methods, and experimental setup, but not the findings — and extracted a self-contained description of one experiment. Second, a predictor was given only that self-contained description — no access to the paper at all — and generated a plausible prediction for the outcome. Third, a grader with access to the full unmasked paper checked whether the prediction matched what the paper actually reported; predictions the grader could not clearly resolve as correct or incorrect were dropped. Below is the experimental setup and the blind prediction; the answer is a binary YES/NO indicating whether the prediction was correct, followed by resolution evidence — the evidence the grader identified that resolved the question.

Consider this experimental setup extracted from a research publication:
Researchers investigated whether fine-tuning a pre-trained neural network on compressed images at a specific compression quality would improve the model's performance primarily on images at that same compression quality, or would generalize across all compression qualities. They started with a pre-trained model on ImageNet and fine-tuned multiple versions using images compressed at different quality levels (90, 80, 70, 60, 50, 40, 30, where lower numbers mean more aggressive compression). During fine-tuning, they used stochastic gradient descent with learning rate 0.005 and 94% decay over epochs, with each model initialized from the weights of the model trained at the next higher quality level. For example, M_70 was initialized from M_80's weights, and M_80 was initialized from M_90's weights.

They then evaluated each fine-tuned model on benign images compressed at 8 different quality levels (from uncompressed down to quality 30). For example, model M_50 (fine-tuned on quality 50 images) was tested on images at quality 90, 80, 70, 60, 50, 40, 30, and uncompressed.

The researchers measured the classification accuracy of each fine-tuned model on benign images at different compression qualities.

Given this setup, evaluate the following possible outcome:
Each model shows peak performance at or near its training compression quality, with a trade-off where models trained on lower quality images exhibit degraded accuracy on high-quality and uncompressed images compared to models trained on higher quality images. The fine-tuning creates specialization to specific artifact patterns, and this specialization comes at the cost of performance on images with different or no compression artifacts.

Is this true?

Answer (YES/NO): YES